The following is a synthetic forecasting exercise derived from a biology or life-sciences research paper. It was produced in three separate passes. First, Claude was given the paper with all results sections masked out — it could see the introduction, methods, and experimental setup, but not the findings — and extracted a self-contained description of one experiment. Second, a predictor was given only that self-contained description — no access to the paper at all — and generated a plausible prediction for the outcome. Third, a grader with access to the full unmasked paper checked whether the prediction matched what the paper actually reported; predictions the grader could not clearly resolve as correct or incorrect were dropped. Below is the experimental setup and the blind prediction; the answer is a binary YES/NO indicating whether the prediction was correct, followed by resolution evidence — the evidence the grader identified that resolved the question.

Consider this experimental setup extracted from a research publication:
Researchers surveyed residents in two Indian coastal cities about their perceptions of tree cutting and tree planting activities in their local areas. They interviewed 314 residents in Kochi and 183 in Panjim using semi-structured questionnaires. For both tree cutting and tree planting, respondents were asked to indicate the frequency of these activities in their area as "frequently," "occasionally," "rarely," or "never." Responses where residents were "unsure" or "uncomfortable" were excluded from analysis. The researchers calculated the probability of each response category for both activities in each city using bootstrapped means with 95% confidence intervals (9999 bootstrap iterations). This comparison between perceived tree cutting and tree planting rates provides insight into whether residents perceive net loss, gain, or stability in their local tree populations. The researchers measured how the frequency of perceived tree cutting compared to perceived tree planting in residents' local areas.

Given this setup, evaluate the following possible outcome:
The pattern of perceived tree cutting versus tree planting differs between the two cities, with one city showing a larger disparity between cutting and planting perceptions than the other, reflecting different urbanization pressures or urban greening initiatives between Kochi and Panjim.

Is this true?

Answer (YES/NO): YES